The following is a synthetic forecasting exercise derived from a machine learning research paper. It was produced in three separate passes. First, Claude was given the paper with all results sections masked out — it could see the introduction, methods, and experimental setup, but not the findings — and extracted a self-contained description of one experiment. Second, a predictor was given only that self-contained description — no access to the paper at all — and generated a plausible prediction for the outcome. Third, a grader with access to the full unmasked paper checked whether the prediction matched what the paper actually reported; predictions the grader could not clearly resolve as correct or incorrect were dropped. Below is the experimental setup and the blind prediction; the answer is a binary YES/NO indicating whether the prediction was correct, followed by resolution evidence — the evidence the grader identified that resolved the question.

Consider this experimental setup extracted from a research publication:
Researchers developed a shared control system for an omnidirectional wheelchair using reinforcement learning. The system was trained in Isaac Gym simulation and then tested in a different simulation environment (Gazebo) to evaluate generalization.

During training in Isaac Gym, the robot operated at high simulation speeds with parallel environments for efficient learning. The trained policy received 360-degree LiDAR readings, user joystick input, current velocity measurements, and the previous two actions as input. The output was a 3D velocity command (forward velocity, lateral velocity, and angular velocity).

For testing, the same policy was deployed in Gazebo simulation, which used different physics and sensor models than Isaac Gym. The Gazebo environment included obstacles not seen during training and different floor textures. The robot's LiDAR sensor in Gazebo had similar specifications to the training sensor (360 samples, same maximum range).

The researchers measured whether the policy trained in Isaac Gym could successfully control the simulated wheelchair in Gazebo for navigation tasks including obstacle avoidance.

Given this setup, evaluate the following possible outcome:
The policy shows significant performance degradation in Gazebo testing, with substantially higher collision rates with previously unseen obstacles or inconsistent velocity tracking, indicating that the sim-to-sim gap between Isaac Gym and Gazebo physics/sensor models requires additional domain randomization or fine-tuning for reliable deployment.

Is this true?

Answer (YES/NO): NO